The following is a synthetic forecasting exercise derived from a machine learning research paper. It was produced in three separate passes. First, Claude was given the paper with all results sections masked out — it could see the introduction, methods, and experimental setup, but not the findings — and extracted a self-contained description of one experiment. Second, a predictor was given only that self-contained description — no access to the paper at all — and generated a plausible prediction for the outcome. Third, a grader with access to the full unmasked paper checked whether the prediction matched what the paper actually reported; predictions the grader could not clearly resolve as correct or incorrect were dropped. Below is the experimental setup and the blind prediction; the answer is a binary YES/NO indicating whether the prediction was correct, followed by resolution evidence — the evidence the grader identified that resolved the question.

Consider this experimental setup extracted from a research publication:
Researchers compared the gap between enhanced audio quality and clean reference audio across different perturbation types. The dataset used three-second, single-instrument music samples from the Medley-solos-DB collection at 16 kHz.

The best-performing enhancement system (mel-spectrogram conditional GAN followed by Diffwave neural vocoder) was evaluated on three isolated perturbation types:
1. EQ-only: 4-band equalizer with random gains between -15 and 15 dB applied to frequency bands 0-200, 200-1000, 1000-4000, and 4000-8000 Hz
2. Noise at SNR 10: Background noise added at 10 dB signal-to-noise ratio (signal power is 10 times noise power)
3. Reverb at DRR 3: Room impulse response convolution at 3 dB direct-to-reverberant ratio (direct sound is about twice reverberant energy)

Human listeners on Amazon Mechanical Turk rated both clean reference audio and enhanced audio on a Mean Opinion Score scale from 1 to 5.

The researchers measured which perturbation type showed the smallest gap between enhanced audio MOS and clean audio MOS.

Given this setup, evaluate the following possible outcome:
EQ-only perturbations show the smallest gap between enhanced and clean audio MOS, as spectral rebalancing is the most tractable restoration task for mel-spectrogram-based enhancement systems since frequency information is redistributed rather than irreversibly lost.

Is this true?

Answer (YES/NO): NO